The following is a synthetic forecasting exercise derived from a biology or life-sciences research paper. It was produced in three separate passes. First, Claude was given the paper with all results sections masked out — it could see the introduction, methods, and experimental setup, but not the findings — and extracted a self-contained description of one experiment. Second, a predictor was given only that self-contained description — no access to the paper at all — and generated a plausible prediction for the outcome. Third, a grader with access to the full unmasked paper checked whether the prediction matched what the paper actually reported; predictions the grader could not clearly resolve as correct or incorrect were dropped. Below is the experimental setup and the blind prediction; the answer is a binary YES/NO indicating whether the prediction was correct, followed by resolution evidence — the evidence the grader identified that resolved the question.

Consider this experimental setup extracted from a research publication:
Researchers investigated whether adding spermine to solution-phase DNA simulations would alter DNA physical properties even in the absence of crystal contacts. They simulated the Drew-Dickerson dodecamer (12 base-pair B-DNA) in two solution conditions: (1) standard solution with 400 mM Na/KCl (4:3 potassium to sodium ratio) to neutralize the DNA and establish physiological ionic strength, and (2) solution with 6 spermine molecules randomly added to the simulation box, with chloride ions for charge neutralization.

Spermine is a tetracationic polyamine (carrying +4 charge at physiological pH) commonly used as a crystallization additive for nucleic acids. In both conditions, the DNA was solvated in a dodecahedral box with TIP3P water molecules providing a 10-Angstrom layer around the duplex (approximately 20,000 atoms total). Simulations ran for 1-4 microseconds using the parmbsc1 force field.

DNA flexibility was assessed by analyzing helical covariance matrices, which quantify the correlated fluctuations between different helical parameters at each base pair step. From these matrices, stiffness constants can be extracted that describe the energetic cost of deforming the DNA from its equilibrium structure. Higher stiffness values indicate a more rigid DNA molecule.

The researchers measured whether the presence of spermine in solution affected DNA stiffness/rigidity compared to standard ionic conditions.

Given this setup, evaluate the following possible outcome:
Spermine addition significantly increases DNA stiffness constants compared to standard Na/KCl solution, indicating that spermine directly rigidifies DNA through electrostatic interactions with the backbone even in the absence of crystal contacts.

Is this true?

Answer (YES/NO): NO